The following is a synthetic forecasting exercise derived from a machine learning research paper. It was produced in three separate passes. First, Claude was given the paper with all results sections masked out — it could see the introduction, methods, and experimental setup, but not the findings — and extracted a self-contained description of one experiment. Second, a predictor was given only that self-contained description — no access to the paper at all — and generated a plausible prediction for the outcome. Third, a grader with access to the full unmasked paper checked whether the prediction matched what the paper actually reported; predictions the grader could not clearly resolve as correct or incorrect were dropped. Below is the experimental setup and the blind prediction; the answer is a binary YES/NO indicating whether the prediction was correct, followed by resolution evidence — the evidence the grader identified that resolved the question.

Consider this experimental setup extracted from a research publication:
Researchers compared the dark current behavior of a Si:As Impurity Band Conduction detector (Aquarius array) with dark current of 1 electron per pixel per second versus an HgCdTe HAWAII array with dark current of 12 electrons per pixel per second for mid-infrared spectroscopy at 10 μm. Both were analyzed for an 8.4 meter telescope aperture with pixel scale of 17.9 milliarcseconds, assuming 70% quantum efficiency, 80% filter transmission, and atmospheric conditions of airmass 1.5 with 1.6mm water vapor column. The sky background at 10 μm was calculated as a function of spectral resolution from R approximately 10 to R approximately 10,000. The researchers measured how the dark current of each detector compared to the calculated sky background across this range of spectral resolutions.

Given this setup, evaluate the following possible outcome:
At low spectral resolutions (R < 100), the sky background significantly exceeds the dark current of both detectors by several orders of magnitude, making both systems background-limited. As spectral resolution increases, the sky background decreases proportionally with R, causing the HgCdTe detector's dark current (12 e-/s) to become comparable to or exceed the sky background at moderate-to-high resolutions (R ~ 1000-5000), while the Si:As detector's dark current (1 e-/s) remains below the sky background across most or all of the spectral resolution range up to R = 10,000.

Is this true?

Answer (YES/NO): NO